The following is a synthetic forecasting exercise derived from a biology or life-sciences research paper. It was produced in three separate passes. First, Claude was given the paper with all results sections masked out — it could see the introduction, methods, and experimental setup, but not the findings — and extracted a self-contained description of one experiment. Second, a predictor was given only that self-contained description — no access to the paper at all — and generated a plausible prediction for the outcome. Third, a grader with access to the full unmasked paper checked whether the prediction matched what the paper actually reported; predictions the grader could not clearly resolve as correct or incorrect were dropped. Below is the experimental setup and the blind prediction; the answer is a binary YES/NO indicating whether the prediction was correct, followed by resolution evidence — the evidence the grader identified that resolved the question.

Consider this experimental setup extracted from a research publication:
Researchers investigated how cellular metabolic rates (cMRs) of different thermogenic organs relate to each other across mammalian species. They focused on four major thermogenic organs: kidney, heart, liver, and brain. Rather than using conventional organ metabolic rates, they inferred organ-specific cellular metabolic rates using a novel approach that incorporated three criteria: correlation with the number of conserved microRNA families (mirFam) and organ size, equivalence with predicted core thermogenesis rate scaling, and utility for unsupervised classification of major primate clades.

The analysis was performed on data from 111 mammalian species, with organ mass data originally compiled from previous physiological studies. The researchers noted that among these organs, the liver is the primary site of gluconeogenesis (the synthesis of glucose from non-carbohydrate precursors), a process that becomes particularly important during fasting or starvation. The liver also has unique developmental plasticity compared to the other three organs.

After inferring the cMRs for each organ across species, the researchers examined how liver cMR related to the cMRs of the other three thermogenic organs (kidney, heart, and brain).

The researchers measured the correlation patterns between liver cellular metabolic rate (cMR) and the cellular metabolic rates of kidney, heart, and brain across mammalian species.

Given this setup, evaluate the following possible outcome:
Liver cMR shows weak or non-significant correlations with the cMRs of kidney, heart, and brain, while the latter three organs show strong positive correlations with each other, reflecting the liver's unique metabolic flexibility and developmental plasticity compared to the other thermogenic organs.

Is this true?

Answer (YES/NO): NO